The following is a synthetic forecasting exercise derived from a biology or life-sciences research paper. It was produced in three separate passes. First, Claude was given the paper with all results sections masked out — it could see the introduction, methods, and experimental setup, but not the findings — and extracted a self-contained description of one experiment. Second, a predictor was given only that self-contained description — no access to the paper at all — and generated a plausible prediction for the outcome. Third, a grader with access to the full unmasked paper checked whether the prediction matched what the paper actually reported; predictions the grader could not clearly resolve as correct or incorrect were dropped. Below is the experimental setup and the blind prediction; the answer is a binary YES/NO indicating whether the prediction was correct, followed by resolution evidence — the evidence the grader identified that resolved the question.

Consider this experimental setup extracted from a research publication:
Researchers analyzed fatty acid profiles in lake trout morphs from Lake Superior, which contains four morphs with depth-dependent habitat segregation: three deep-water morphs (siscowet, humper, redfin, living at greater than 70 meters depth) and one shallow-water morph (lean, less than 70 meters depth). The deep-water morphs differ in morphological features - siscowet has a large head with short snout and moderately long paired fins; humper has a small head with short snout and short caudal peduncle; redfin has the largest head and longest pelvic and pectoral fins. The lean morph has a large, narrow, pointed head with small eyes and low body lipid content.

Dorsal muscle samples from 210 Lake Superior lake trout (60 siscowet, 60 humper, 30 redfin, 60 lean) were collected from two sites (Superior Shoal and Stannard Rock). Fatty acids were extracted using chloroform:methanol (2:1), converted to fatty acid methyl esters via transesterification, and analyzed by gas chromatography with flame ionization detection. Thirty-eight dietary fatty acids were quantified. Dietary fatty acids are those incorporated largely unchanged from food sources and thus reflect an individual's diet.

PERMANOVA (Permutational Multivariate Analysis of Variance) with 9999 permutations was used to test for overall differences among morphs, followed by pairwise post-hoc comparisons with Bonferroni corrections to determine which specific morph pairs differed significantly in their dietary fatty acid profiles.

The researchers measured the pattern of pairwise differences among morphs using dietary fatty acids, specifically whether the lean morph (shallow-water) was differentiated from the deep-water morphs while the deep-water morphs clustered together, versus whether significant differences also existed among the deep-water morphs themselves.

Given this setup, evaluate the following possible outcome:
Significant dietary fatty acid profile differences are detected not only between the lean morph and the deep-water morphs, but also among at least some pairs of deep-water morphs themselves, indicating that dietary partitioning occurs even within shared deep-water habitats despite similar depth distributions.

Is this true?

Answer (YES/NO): NO